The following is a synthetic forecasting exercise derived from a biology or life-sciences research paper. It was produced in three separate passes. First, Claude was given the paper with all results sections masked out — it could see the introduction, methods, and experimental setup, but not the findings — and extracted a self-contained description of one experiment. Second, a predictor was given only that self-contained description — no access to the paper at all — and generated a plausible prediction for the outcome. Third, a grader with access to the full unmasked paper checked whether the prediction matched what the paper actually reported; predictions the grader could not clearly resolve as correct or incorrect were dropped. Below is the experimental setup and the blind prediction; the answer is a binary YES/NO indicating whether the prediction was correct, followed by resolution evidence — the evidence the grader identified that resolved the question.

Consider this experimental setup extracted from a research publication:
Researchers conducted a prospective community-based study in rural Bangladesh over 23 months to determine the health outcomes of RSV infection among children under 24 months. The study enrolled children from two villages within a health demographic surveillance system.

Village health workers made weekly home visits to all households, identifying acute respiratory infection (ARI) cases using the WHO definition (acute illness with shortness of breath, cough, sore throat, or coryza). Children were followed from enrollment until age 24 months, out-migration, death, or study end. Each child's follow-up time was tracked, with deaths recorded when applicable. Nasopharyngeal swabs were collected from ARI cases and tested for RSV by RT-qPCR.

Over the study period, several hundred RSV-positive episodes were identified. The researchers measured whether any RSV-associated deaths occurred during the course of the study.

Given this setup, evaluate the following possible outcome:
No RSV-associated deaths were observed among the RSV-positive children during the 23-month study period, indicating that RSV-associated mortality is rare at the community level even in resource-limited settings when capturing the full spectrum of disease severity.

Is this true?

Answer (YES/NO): YES